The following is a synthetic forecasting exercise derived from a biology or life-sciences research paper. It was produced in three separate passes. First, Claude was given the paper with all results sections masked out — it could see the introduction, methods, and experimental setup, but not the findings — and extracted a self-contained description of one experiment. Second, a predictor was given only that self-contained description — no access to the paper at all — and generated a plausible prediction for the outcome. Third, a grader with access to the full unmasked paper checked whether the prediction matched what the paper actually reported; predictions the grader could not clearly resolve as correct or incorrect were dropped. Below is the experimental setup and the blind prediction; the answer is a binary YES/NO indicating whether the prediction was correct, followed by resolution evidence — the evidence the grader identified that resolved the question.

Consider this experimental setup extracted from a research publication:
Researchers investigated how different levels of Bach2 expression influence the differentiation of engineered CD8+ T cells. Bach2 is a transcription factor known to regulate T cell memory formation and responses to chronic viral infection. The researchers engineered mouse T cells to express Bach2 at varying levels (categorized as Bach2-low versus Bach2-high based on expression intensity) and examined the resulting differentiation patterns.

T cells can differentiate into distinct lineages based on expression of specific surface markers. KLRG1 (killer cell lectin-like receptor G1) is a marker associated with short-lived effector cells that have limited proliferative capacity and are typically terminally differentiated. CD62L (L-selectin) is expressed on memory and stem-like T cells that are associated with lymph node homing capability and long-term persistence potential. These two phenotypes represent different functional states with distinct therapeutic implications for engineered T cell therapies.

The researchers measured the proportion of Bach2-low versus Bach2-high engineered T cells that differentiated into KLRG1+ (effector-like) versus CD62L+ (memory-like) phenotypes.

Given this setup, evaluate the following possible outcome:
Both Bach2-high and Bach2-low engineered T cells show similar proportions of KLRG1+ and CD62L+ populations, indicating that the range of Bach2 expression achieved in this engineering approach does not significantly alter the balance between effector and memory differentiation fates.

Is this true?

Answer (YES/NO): NO